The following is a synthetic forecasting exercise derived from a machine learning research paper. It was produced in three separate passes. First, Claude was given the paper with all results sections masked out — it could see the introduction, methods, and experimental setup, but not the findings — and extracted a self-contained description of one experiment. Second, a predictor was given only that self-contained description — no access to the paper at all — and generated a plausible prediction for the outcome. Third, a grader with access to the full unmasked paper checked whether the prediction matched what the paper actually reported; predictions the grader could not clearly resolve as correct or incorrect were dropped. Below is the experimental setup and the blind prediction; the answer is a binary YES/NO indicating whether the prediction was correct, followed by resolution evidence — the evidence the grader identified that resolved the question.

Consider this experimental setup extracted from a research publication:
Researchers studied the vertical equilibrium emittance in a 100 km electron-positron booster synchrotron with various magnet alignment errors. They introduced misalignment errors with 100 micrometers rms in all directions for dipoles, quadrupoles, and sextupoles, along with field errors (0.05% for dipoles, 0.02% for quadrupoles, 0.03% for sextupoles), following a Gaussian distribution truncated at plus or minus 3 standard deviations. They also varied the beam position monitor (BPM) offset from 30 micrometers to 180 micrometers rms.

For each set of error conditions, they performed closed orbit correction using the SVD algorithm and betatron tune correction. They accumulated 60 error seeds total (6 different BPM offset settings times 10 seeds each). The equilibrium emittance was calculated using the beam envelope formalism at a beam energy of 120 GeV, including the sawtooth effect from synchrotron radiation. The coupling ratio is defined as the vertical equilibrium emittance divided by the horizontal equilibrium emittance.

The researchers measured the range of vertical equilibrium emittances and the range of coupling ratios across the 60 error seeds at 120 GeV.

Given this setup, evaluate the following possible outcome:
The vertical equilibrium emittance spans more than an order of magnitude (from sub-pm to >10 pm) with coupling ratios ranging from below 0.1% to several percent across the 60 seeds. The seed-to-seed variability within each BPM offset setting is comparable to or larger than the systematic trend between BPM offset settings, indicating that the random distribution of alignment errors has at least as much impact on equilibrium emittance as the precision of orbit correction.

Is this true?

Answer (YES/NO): NO